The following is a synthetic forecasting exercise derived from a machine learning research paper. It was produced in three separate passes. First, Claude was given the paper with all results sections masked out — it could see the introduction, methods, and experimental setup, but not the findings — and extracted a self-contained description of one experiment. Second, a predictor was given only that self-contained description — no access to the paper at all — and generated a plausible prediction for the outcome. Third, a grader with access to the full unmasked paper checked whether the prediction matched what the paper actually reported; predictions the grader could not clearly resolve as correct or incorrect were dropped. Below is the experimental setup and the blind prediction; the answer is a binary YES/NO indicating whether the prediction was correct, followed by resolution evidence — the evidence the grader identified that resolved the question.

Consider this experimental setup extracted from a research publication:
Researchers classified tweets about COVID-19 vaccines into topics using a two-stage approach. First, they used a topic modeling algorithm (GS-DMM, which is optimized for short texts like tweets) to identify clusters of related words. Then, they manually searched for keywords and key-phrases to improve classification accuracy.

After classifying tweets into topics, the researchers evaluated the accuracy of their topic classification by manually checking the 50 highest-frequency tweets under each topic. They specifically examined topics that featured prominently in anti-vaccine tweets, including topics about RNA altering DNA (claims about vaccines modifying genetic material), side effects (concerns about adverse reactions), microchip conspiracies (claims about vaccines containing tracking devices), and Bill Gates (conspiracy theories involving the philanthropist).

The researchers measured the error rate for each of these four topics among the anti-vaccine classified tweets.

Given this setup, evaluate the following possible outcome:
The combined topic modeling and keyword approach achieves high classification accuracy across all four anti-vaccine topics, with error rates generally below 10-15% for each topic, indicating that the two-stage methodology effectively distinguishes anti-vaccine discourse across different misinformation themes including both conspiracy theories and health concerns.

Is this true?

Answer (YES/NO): NO